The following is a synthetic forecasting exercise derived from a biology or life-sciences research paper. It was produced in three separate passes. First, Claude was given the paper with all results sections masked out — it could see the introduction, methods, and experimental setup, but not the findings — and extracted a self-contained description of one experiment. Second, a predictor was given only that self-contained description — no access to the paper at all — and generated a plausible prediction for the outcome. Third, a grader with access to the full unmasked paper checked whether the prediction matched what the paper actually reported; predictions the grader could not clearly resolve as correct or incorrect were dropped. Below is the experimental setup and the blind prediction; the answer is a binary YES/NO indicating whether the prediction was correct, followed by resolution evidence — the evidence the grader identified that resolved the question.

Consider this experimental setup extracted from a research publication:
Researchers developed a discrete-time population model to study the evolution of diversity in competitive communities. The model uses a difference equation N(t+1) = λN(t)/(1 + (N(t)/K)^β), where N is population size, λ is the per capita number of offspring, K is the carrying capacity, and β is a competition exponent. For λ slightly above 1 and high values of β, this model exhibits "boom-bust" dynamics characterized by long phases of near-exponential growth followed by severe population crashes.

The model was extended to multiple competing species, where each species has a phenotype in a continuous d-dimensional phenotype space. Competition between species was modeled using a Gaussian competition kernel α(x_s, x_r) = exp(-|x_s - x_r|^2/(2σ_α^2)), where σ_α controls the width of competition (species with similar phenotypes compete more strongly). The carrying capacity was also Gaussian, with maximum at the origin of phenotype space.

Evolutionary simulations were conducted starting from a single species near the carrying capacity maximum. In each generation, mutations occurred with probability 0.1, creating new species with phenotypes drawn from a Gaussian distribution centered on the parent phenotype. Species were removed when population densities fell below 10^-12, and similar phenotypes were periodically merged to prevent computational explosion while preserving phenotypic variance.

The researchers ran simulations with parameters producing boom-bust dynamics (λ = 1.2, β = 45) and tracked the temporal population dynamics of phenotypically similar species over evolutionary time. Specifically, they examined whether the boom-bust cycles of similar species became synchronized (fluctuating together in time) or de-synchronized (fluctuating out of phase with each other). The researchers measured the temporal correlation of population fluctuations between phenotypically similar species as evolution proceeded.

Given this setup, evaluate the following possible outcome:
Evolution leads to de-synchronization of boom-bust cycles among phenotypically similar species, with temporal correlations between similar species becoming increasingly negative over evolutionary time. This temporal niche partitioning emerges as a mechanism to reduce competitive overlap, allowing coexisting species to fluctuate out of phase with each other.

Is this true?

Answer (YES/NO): YES